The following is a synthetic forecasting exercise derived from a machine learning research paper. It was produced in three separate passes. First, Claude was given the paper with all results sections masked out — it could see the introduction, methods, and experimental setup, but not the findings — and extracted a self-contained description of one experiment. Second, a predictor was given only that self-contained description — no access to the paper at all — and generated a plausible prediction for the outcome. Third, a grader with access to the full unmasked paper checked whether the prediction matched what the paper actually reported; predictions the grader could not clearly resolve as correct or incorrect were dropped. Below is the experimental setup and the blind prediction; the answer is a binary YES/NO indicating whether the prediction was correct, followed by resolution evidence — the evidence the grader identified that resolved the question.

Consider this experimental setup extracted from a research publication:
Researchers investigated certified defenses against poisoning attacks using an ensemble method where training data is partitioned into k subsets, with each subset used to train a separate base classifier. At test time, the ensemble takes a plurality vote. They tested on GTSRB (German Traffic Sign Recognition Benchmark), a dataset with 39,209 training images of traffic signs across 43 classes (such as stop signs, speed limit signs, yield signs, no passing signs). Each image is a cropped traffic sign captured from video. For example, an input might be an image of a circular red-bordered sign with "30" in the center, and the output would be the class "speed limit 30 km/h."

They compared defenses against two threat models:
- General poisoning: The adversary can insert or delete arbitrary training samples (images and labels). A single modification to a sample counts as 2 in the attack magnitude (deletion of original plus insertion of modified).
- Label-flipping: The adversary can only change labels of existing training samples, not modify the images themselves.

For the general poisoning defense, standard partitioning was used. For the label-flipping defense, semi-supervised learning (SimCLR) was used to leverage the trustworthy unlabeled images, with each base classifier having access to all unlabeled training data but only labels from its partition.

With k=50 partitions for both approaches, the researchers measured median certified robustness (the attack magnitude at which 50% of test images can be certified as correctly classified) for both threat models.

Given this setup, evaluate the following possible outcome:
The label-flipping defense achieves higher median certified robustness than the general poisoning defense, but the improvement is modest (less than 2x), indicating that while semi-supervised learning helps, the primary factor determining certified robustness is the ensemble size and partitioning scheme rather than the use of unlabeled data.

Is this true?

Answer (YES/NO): YES